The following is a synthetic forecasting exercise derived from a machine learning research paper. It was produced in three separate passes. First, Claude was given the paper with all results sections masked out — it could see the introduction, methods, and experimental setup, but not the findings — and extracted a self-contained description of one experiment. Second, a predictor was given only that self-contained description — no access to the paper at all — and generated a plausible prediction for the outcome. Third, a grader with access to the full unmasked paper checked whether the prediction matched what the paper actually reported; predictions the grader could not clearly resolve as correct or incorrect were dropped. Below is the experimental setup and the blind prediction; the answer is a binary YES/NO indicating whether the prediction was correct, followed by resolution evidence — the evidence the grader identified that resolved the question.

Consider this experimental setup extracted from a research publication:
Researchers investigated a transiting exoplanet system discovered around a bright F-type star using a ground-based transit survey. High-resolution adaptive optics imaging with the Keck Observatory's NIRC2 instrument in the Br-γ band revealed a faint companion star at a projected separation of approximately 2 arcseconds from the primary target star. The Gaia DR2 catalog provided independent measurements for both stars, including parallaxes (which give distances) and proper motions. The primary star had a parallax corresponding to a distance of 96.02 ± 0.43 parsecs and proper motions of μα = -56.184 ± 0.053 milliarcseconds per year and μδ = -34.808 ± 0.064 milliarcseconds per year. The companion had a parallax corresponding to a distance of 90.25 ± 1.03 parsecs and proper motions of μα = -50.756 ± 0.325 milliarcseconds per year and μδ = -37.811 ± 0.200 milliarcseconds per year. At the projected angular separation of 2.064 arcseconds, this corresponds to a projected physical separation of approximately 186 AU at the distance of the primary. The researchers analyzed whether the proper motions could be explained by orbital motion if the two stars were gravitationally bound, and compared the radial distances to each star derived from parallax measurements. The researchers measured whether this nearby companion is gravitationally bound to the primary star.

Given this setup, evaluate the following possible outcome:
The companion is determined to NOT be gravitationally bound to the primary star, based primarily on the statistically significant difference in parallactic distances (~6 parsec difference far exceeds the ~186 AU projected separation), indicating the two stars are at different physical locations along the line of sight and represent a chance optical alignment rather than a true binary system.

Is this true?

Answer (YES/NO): NO